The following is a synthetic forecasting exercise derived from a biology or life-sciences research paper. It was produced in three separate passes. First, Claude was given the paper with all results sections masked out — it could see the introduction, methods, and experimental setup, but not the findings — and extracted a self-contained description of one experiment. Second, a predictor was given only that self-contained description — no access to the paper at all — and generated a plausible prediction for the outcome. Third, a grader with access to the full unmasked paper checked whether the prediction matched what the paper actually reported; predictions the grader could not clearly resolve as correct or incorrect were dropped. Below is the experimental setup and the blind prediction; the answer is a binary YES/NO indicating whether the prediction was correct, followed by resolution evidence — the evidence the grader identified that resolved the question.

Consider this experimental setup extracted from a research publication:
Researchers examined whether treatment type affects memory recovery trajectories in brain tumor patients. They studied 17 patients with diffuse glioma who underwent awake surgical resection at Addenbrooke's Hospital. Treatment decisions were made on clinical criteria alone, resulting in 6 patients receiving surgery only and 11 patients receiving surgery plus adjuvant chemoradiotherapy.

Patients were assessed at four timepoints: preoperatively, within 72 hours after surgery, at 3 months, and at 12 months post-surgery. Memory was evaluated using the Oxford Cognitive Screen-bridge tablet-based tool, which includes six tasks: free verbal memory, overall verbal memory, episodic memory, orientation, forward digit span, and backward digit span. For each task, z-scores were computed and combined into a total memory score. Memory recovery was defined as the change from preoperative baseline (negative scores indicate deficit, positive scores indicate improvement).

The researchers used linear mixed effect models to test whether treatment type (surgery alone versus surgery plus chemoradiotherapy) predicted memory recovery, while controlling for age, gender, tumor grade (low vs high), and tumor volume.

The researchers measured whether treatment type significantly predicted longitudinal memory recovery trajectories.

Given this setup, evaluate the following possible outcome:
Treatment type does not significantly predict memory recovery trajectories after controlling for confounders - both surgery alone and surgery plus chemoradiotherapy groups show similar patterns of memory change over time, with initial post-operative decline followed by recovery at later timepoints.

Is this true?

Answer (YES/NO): NO